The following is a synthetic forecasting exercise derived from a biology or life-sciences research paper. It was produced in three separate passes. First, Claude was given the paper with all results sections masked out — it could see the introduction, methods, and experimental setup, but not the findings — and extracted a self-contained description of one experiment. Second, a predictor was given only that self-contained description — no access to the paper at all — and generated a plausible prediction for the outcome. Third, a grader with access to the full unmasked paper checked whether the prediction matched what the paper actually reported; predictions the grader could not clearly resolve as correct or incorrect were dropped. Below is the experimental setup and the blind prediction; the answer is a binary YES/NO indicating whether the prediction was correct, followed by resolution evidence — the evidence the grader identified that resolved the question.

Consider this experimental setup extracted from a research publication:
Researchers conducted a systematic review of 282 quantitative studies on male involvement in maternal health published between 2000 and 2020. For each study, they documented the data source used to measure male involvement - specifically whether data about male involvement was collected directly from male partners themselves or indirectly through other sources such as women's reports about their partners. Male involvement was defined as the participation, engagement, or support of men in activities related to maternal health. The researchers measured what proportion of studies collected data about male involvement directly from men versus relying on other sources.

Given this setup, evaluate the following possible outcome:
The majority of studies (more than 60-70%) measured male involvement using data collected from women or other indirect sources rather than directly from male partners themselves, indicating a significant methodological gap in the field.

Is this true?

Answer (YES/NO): YES